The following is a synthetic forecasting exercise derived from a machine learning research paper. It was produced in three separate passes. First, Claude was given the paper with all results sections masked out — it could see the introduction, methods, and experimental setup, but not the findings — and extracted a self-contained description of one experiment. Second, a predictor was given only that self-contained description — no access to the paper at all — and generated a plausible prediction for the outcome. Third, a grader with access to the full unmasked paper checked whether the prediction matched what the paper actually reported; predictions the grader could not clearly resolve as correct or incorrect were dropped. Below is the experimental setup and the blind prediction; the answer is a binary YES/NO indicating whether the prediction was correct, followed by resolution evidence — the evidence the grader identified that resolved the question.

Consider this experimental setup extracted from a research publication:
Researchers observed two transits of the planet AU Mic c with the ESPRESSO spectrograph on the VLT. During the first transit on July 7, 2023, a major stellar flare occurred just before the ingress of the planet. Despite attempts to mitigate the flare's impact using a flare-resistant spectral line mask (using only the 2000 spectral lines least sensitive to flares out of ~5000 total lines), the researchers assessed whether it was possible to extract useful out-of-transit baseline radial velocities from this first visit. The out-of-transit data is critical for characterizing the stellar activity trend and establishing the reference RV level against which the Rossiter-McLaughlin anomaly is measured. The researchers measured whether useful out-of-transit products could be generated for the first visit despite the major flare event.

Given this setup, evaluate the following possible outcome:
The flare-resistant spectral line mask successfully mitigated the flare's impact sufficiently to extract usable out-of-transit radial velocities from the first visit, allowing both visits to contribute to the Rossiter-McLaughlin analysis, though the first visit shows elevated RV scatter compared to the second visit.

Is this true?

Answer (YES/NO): NO